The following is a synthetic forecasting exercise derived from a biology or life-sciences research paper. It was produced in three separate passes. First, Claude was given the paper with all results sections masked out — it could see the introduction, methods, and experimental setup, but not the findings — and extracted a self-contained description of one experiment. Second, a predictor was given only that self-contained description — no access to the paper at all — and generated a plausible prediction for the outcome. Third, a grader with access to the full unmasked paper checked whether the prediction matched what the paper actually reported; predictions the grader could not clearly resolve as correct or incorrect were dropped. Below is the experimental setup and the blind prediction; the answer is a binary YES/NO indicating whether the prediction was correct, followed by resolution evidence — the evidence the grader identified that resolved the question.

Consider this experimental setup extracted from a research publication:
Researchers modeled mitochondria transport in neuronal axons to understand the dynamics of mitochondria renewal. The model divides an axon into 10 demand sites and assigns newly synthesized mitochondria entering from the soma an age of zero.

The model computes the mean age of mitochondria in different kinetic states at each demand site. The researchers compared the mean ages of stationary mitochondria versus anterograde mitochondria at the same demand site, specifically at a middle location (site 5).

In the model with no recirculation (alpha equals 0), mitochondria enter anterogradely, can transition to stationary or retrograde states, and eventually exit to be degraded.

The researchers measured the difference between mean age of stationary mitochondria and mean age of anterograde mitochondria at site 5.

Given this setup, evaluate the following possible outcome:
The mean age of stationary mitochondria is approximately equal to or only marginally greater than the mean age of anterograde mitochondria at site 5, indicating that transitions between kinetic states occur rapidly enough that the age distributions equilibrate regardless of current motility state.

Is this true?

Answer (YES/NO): NO